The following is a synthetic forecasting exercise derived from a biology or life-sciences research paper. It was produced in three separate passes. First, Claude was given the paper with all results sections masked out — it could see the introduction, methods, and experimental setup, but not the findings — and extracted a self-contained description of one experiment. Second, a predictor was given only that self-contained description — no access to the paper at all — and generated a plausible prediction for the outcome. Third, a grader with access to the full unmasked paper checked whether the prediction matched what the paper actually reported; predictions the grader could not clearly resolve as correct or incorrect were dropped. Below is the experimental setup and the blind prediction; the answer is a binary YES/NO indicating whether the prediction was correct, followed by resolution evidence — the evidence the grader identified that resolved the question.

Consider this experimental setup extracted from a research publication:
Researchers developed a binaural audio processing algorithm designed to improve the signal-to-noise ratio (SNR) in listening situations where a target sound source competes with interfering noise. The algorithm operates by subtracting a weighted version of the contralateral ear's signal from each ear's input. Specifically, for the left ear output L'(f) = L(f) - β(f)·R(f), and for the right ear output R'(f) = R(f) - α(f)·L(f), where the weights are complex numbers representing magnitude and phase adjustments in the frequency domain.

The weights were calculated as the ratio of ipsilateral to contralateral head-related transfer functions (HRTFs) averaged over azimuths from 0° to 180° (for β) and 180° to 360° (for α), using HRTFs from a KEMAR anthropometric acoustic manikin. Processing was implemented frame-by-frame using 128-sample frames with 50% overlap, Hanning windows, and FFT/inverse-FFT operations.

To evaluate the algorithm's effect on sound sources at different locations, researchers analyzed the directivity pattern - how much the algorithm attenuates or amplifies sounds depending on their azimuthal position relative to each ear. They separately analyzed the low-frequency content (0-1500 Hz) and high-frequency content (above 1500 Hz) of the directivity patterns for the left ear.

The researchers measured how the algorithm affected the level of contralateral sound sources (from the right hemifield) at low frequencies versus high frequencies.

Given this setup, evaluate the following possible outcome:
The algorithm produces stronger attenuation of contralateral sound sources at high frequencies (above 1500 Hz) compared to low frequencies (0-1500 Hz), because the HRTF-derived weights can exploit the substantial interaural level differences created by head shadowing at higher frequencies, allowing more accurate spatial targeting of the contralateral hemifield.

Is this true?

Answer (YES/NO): NO